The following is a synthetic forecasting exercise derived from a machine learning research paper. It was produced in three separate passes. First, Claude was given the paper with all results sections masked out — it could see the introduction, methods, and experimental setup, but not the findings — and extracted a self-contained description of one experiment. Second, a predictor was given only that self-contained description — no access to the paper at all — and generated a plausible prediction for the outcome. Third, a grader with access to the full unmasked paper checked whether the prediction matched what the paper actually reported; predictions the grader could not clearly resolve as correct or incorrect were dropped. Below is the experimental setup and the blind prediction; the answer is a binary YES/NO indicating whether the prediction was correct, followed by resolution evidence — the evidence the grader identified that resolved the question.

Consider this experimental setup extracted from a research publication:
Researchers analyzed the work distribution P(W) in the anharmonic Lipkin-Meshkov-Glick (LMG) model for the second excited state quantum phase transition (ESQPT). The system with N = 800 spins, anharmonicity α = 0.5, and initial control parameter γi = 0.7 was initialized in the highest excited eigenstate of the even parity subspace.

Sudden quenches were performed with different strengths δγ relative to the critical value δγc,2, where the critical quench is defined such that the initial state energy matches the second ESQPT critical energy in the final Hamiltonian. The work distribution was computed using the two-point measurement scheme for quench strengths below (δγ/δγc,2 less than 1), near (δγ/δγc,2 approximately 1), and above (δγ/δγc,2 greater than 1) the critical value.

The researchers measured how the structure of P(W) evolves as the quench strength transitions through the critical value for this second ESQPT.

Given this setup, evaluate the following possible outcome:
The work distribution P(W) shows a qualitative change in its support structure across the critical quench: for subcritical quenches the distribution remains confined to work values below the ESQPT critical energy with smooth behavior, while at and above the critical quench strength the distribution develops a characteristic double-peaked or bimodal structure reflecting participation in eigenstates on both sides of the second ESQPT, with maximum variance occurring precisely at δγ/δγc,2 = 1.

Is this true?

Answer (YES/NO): NO